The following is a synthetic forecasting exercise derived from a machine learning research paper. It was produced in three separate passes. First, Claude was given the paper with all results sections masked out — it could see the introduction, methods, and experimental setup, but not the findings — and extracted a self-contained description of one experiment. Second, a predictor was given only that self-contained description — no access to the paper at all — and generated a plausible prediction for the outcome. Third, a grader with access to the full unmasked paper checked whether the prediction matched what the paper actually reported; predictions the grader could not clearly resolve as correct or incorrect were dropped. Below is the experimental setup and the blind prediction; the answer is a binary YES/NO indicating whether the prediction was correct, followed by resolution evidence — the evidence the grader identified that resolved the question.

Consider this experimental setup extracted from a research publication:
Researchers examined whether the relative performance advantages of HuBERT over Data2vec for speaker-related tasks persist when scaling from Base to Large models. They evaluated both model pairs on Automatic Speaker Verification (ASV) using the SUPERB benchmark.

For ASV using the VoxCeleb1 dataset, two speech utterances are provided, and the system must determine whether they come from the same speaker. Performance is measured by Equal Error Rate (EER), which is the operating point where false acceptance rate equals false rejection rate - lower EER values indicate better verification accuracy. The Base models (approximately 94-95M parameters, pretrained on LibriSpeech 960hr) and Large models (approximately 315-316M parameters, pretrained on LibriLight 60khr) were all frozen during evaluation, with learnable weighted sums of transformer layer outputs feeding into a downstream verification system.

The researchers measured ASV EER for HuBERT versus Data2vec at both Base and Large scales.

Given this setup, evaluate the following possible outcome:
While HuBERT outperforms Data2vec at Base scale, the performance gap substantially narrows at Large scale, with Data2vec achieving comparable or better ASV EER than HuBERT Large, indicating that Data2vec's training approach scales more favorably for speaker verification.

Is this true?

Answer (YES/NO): YES